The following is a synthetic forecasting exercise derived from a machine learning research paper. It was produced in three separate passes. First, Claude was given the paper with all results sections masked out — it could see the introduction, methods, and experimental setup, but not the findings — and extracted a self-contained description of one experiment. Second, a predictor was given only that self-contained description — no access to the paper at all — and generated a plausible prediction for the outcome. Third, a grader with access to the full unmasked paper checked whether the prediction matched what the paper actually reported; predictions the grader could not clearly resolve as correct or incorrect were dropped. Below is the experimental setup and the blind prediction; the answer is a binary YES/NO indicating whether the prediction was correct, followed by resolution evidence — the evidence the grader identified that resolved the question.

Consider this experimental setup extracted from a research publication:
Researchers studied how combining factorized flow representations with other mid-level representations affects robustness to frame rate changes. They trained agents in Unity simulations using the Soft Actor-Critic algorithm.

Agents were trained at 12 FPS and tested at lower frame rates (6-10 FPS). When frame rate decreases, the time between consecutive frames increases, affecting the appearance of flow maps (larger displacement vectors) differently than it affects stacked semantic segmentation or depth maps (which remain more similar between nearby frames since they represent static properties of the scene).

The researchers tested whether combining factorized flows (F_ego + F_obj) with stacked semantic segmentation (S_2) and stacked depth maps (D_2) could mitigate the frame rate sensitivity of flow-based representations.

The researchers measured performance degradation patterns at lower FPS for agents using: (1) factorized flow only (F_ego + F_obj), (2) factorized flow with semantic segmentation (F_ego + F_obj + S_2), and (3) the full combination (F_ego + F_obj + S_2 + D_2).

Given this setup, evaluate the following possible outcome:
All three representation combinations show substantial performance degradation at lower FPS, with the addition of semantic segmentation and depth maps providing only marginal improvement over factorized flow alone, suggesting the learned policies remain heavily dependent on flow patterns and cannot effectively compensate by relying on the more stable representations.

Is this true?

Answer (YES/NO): NO